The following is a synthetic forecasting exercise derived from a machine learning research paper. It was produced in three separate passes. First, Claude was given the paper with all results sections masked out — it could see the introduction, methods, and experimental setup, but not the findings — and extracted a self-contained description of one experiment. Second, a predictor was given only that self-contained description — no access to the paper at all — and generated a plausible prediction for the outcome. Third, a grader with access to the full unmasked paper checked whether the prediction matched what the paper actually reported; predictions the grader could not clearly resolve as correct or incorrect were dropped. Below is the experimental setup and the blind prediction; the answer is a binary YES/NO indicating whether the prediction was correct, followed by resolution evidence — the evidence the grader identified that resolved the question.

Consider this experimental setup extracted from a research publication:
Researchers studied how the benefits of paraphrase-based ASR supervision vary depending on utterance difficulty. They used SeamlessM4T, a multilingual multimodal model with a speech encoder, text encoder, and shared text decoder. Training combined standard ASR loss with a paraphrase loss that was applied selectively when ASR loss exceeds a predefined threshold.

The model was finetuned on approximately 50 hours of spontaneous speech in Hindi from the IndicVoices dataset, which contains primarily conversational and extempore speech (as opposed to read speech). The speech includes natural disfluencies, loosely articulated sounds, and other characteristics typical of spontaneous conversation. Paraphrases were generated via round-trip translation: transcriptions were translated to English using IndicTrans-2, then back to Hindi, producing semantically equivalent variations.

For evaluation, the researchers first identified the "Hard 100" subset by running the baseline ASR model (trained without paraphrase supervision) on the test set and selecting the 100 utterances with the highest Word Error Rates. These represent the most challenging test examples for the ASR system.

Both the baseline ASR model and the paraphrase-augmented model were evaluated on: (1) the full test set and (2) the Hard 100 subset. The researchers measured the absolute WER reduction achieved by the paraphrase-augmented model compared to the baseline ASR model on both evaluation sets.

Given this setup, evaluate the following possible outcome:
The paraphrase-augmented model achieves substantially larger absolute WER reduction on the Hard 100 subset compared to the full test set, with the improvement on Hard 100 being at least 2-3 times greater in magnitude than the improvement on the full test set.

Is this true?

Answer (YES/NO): YES